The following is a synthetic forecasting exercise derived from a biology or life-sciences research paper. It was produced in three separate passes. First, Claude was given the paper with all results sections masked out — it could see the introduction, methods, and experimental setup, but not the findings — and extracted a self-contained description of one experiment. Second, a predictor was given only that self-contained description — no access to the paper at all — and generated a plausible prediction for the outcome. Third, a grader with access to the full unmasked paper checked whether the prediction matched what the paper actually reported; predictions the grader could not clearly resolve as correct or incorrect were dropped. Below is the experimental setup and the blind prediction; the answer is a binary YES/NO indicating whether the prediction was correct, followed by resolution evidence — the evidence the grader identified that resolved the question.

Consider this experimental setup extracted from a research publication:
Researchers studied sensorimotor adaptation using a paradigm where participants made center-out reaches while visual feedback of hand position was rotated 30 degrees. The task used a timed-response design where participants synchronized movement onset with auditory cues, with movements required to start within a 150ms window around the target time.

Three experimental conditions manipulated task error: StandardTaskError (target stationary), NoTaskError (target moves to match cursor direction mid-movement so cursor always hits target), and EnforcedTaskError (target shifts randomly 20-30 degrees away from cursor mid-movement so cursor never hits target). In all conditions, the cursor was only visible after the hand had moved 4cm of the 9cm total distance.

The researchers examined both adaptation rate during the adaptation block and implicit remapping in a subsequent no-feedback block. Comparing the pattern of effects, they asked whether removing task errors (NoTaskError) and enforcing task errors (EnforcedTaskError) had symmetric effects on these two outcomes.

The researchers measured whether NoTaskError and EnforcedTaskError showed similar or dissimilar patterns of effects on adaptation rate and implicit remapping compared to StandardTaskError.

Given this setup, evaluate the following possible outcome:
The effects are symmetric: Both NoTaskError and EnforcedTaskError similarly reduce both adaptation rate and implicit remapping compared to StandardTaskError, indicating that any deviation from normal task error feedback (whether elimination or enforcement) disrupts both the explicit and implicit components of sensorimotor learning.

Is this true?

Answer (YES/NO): NO